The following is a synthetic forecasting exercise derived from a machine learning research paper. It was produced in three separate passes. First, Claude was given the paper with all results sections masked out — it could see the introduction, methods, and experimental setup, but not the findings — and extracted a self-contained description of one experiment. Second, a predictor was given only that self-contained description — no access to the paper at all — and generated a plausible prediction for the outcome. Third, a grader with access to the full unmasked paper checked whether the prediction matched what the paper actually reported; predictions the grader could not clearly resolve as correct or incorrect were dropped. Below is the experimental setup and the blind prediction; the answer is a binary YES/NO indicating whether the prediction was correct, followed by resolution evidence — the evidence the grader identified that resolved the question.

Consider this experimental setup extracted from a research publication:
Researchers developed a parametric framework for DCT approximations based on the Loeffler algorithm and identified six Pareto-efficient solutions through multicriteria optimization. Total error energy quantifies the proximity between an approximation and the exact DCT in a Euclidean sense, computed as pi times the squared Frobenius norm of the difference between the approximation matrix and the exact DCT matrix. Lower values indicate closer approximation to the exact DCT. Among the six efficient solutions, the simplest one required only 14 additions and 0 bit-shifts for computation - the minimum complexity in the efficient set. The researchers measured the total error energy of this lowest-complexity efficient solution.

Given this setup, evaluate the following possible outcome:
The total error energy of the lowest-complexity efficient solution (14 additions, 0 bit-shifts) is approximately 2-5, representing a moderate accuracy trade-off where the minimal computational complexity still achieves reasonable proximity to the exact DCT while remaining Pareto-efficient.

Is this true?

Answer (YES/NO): NO